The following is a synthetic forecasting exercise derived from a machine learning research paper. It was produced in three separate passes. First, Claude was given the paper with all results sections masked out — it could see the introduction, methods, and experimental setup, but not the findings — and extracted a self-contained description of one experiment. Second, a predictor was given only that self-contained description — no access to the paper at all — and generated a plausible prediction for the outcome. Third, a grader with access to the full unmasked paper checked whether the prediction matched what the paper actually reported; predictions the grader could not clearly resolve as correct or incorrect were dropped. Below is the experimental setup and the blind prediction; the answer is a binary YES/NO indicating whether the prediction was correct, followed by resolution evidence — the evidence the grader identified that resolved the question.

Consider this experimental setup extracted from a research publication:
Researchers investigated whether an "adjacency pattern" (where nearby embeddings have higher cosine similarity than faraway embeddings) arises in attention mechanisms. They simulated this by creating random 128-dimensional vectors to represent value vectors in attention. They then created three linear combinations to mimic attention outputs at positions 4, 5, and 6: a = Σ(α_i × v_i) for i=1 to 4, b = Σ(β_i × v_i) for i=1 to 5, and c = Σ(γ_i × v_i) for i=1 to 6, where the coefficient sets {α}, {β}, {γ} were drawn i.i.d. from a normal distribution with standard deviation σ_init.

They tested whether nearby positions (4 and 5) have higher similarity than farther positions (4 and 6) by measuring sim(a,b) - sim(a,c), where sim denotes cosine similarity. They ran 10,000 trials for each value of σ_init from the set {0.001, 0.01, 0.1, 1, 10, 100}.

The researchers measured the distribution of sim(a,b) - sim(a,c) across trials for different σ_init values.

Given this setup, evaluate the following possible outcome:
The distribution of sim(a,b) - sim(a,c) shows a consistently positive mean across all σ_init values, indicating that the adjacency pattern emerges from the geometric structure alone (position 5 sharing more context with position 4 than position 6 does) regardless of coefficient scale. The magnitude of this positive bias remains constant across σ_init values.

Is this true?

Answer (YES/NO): NO